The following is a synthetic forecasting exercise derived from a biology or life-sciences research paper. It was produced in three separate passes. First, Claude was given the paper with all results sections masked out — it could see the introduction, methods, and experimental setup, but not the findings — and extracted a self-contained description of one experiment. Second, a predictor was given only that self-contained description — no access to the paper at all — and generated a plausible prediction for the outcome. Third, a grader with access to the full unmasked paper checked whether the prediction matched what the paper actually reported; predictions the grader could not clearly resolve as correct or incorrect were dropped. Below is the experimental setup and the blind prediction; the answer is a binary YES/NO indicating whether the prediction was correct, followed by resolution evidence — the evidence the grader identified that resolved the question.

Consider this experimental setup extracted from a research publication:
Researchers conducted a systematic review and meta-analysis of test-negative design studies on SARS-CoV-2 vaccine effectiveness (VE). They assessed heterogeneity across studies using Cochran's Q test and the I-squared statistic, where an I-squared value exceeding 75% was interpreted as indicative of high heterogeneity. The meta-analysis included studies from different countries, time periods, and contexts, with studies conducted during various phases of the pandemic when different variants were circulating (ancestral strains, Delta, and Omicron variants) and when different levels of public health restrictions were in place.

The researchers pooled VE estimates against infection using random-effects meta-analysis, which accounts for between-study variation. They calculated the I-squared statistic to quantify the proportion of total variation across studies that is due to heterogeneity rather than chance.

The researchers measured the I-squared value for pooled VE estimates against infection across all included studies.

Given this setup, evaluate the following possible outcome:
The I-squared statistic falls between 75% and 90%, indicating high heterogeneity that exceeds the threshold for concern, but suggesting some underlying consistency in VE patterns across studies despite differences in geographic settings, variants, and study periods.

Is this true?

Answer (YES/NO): NO